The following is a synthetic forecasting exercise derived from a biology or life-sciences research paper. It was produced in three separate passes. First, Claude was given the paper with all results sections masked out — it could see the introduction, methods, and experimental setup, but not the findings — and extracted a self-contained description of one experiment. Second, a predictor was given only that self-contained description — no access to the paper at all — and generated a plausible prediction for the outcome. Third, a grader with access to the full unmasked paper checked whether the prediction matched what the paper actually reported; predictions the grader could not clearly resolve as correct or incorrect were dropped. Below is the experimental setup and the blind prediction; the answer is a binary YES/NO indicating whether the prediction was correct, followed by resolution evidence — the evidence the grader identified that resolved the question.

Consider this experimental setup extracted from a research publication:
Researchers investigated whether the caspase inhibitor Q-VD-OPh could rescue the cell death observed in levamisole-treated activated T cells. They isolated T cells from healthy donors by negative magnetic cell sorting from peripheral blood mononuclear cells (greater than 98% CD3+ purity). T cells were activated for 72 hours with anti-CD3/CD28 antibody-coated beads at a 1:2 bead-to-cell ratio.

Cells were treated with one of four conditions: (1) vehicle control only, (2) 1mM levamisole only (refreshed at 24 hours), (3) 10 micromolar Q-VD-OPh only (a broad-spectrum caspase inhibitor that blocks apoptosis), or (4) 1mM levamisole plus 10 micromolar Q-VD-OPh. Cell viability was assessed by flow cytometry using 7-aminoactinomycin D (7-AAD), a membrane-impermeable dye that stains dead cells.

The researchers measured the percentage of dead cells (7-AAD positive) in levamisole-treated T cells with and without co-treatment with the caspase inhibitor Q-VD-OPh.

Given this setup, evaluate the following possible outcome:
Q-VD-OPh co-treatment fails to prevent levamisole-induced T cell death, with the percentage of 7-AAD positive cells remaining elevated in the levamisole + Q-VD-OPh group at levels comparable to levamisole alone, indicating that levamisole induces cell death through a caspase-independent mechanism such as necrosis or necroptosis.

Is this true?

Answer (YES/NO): NO